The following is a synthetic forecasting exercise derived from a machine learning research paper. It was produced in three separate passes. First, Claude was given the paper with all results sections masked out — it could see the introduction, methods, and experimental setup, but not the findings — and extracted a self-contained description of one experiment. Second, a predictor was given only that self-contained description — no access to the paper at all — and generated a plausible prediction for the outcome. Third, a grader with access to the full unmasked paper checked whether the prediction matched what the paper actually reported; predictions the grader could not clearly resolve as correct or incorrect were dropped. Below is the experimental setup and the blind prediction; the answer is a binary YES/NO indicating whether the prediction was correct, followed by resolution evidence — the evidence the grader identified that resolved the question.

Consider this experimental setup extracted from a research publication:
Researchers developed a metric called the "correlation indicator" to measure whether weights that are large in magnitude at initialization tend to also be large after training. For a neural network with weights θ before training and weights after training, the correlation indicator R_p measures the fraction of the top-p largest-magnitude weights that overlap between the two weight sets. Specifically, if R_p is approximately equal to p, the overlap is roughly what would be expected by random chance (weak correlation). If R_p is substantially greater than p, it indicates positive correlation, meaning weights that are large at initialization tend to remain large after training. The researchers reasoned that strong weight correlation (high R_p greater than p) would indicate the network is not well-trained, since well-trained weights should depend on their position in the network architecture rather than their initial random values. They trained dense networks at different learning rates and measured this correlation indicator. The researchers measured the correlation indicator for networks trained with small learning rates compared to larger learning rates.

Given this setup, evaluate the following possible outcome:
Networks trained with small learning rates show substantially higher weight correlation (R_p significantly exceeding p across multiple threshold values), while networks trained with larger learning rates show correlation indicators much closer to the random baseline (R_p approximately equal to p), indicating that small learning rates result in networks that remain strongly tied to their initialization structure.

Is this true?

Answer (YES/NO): YES